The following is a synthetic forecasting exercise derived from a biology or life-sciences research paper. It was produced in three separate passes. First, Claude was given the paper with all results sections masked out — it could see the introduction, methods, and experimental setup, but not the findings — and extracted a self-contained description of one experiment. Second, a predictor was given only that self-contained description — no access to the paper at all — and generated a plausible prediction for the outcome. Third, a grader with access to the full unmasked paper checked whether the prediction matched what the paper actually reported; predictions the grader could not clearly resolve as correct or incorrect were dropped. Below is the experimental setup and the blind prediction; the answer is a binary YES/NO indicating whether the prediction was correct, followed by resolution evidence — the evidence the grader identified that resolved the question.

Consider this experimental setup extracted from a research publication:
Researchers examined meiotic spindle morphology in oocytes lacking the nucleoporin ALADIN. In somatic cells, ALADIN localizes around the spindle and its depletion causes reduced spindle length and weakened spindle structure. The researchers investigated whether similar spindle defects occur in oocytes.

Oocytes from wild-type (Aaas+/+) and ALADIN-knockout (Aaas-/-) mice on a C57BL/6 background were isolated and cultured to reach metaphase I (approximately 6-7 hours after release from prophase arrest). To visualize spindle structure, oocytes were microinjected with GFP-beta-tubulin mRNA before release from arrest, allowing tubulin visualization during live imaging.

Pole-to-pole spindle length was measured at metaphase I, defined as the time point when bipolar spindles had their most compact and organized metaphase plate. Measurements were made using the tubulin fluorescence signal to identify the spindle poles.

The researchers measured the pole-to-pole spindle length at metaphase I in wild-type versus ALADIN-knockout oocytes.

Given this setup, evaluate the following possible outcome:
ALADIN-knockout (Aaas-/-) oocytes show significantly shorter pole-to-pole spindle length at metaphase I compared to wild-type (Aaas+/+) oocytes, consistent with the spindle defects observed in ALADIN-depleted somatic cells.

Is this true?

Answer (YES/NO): YES